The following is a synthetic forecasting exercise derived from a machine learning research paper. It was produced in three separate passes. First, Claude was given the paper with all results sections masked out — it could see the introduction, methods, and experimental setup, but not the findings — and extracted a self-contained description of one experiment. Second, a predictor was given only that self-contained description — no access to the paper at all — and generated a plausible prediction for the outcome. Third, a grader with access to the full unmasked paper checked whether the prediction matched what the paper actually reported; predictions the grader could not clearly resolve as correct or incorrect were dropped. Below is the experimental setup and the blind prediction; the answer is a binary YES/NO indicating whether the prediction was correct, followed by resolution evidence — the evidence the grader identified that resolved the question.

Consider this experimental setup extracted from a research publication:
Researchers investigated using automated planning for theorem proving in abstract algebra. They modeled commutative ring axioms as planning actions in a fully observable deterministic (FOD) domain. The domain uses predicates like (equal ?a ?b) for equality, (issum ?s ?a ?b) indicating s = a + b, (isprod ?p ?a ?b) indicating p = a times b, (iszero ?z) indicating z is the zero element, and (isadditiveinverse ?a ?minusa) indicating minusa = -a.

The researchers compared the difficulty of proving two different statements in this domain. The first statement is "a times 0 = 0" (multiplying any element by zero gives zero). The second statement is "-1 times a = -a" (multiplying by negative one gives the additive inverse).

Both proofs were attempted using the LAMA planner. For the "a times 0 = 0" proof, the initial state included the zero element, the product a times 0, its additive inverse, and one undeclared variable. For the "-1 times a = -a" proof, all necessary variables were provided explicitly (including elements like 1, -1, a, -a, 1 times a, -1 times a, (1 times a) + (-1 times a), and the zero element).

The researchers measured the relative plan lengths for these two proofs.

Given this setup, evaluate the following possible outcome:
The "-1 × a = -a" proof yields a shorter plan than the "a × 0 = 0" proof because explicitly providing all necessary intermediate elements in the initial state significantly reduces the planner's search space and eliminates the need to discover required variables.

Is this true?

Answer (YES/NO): NO